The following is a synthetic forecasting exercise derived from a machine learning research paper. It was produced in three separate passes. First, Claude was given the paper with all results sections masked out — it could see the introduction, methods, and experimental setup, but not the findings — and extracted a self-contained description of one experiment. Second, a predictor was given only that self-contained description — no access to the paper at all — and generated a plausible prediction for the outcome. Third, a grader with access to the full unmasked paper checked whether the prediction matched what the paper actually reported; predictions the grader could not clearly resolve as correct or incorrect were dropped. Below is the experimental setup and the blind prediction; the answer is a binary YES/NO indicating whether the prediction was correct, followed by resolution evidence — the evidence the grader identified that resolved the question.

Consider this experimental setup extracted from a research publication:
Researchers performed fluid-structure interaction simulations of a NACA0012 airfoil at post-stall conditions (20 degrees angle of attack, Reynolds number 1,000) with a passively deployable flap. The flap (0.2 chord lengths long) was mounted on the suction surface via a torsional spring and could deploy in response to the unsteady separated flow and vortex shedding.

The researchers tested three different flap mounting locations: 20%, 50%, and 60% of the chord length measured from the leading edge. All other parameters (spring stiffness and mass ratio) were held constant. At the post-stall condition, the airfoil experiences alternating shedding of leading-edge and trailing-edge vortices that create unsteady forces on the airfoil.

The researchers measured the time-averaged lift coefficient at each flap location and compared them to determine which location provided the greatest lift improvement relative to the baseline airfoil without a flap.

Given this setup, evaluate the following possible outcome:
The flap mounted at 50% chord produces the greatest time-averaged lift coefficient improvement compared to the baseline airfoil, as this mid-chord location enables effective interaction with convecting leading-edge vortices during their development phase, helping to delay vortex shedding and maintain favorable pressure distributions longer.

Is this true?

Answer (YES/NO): NO